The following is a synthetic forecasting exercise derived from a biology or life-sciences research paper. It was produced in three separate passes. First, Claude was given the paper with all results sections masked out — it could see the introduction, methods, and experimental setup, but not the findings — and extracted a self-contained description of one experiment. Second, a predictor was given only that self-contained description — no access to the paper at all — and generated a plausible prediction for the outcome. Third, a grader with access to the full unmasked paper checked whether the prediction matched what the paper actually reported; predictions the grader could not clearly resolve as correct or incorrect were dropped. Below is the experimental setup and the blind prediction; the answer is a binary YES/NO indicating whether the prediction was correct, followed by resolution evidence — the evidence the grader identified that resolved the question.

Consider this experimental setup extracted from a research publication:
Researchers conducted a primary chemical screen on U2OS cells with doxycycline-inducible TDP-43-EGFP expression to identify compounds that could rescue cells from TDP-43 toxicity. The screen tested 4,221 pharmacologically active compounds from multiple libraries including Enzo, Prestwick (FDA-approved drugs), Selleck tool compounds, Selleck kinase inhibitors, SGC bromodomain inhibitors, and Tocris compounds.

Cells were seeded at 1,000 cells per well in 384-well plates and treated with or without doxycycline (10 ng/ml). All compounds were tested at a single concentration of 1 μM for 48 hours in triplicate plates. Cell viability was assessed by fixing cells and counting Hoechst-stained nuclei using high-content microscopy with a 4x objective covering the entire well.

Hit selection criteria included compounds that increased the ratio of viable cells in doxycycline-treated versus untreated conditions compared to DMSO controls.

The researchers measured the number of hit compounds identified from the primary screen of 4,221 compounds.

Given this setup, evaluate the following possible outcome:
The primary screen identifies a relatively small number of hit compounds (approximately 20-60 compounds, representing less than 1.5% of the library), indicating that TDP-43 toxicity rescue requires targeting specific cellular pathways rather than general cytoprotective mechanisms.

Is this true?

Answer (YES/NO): NO